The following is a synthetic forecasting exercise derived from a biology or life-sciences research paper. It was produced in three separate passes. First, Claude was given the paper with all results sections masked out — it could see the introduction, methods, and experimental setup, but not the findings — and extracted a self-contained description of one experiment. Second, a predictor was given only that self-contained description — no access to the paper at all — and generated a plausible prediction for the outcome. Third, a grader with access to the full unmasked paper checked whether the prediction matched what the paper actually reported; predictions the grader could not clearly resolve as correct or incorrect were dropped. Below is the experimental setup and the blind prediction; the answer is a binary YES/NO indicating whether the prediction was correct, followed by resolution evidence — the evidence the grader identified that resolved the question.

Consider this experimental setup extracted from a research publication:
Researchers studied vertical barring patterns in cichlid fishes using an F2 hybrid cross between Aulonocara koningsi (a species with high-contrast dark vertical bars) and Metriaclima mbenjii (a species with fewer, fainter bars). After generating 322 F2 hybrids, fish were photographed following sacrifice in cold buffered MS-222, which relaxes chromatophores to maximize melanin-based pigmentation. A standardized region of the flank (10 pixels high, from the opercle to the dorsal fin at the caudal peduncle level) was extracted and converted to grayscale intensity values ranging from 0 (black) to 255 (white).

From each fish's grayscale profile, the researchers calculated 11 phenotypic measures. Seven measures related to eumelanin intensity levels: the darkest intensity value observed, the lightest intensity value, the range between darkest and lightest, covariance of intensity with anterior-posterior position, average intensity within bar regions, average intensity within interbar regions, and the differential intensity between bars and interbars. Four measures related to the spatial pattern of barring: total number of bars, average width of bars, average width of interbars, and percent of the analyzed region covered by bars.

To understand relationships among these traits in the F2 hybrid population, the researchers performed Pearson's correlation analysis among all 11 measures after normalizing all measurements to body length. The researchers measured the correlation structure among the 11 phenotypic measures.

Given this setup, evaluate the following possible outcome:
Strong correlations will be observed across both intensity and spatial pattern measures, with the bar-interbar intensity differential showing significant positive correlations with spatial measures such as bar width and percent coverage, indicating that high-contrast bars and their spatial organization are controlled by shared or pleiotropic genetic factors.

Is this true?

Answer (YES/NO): NO